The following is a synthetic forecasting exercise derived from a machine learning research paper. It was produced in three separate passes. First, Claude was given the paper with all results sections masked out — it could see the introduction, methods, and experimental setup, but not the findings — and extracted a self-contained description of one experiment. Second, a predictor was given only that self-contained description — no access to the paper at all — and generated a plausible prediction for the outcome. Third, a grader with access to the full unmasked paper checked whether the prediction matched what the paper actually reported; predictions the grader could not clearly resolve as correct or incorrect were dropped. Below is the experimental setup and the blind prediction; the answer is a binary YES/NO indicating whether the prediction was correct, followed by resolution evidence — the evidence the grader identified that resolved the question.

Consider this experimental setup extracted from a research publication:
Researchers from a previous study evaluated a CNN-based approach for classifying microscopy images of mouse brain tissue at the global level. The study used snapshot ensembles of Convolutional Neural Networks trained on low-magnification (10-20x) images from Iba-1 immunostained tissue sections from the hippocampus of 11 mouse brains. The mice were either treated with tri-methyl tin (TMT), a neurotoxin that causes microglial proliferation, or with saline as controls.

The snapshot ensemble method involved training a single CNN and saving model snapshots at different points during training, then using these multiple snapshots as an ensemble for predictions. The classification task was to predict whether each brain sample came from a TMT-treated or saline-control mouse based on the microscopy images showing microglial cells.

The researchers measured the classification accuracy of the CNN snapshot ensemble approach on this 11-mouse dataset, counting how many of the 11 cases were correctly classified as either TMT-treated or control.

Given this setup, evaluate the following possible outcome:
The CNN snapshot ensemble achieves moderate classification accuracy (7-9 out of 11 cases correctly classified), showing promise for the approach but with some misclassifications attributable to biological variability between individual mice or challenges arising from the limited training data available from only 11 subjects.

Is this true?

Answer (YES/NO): NO